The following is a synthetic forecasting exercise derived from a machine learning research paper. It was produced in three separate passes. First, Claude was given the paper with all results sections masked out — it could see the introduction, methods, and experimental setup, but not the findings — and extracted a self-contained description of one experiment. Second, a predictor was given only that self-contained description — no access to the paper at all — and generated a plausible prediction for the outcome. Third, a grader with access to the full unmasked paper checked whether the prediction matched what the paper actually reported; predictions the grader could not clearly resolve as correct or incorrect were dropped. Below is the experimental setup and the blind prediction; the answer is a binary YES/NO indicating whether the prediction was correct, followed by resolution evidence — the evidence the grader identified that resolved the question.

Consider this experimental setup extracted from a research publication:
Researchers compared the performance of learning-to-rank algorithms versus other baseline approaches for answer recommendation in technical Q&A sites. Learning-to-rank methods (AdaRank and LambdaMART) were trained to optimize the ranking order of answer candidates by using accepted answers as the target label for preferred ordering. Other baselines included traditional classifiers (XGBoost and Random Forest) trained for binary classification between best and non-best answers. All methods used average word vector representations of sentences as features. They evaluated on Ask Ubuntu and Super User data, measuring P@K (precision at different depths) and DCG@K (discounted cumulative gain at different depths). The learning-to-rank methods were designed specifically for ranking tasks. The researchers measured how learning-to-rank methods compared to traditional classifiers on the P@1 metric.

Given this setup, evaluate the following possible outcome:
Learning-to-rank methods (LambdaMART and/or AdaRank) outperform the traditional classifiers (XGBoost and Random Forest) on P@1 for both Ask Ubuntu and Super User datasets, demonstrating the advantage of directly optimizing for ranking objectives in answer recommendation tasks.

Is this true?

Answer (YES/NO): NO